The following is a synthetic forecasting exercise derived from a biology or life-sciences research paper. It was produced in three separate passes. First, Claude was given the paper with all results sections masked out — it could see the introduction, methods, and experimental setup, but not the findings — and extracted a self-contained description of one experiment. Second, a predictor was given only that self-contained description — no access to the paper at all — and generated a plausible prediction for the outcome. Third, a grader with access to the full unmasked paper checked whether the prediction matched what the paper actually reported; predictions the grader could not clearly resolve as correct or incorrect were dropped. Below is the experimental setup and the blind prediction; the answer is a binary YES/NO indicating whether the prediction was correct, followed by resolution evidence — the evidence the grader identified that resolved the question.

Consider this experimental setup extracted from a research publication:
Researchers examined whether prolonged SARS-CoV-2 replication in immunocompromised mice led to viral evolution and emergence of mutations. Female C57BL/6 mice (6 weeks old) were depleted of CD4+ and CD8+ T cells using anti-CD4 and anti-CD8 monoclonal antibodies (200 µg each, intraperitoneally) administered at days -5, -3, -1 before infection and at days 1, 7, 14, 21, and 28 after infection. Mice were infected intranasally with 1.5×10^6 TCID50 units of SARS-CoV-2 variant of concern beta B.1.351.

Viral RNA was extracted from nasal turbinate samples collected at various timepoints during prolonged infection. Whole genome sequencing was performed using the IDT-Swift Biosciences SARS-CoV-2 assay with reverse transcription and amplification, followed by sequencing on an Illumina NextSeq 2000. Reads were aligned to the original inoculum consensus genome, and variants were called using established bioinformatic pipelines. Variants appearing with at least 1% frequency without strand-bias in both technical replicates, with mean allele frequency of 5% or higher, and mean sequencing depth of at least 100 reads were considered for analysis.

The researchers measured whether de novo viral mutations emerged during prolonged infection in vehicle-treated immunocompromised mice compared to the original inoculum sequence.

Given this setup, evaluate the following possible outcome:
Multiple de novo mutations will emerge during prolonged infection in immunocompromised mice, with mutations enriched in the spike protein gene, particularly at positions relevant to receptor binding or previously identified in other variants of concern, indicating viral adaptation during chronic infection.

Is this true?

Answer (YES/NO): NO